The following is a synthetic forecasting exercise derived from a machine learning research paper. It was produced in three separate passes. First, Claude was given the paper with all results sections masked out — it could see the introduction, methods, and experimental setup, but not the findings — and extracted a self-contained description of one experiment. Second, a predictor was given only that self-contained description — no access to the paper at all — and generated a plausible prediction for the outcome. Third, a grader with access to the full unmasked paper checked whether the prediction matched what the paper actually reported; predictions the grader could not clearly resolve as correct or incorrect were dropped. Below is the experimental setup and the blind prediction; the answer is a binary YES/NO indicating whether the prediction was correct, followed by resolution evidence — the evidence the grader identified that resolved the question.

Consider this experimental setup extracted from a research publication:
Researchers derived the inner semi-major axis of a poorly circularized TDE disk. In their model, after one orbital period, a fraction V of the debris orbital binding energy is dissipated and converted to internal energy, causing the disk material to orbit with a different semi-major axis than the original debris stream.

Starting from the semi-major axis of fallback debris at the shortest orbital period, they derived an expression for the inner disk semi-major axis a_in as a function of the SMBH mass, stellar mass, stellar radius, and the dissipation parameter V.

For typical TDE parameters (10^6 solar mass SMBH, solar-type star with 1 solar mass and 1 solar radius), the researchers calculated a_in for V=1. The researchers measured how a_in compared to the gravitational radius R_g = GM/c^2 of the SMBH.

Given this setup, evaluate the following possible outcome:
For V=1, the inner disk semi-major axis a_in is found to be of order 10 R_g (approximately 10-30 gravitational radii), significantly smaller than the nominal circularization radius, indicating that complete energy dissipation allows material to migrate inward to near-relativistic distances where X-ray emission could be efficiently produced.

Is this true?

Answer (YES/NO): NO